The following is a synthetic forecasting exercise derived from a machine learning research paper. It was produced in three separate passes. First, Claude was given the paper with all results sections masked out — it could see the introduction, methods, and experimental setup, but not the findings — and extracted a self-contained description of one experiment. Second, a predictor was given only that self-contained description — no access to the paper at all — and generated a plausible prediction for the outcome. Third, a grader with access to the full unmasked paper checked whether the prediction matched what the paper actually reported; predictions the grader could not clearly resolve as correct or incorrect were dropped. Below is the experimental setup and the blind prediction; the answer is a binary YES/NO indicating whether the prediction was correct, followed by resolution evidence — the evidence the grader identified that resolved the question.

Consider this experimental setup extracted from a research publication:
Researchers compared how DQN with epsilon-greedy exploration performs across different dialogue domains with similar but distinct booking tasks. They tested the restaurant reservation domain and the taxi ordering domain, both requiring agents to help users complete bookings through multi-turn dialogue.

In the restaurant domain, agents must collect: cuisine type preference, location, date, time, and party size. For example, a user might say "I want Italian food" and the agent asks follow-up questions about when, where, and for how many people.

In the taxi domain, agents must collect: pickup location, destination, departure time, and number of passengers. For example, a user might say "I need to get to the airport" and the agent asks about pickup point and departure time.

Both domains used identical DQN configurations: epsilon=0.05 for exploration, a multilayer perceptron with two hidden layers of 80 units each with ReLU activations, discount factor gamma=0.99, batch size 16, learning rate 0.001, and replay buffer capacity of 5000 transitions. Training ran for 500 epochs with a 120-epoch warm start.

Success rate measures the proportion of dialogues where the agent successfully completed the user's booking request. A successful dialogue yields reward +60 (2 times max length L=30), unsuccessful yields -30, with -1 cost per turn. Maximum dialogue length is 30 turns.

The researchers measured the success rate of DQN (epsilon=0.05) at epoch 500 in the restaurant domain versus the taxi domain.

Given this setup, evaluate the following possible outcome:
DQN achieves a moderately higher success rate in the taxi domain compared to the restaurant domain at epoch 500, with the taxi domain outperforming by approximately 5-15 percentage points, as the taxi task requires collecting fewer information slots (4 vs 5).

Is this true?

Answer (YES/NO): YES